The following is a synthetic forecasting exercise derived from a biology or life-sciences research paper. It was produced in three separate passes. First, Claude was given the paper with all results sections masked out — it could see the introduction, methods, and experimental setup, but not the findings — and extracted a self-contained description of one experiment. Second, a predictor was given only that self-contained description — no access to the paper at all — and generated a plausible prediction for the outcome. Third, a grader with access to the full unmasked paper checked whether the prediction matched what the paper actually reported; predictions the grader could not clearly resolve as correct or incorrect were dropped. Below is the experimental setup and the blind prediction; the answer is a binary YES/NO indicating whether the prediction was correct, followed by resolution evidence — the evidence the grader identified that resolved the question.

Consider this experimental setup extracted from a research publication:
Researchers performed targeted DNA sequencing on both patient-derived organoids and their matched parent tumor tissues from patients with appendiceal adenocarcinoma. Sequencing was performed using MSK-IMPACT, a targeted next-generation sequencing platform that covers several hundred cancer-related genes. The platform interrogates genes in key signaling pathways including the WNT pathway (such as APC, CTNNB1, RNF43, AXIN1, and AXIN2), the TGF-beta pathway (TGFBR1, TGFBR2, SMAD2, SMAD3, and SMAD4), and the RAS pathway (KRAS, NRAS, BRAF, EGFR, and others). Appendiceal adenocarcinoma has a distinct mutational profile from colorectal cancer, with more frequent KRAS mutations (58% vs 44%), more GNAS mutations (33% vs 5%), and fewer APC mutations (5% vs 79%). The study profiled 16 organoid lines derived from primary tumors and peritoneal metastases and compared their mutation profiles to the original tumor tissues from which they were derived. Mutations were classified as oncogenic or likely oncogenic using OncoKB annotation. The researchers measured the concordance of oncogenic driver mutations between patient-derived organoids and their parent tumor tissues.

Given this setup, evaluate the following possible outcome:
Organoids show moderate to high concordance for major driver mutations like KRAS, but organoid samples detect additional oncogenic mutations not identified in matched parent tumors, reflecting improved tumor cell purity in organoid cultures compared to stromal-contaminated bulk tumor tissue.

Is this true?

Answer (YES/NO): YES